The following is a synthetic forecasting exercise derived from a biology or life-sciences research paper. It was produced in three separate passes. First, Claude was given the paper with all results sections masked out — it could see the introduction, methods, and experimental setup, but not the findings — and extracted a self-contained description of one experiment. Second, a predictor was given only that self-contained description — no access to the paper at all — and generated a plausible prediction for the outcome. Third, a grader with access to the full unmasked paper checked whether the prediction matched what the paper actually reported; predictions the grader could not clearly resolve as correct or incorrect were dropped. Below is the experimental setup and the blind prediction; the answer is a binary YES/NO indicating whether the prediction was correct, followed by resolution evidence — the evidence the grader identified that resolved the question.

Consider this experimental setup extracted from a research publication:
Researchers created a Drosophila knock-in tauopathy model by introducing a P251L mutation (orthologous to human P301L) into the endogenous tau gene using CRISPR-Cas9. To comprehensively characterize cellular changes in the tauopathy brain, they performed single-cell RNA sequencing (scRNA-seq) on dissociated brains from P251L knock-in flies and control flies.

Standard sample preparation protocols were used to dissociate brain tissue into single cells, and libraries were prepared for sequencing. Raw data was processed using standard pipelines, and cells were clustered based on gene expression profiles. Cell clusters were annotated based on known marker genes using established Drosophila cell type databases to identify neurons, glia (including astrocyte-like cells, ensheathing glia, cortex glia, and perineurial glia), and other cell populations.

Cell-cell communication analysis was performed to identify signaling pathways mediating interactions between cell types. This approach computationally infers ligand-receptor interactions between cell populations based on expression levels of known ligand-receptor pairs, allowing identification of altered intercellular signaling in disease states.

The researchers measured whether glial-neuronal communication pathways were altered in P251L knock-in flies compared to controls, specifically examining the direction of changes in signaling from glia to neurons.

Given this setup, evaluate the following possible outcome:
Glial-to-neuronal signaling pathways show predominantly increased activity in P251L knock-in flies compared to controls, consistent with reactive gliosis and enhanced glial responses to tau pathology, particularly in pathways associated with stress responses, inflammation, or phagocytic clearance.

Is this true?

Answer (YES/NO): NO